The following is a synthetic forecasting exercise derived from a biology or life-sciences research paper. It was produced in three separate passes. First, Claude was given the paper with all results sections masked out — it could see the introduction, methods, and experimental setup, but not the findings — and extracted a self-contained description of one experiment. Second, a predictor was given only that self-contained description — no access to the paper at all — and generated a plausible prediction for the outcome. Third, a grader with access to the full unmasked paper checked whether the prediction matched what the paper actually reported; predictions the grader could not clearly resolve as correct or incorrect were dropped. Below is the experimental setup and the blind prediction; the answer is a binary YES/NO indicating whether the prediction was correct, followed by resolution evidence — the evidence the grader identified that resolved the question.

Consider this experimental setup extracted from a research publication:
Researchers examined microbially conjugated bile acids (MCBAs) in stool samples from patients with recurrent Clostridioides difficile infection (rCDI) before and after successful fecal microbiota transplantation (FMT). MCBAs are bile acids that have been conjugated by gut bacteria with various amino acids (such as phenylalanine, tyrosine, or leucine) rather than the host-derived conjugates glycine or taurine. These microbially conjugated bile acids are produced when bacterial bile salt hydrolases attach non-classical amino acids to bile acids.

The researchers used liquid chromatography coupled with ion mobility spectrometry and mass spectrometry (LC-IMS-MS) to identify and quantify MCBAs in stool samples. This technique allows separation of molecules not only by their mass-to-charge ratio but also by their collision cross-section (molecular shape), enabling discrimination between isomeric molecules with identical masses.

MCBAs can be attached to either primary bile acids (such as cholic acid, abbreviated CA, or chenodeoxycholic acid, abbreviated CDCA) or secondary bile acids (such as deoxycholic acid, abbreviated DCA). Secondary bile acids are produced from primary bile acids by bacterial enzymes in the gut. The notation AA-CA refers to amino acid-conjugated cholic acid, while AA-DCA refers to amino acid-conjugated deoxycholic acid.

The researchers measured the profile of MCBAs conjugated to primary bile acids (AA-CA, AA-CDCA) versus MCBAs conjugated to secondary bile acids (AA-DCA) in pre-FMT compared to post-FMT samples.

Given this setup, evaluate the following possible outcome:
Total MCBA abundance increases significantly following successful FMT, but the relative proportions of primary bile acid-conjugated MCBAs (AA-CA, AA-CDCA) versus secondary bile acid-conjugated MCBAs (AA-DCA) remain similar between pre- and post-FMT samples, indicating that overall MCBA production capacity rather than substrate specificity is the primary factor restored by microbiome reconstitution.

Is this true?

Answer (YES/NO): NO